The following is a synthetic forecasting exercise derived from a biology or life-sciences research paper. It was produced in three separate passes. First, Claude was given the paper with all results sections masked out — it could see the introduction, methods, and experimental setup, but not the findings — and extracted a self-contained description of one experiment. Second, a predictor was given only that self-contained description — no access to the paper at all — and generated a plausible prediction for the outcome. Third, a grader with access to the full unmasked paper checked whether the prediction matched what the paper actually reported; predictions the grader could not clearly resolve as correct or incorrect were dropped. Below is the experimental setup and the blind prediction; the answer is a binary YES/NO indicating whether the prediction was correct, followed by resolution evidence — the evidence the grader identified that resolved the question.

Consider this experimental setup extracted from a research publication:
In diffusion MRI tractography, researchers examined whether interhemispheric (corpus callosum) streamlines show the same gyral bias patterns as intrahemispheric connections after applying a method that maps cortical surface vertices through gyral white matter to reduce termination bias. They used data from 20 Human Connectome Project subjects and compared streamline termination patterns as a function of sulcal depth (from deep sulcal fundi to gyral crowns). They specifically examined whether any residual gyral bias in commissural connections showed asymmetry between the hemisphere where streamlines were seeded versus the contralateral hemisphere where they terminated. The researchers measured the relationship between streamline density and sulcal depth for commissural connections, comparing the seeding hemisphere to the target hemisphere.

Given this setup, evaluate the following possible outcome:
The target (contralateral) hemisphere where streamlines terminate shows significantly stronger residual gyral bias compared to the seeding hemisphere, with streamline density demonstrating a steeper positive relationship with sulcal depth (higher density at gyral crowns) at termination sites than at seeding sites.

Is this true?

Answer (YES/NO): NO